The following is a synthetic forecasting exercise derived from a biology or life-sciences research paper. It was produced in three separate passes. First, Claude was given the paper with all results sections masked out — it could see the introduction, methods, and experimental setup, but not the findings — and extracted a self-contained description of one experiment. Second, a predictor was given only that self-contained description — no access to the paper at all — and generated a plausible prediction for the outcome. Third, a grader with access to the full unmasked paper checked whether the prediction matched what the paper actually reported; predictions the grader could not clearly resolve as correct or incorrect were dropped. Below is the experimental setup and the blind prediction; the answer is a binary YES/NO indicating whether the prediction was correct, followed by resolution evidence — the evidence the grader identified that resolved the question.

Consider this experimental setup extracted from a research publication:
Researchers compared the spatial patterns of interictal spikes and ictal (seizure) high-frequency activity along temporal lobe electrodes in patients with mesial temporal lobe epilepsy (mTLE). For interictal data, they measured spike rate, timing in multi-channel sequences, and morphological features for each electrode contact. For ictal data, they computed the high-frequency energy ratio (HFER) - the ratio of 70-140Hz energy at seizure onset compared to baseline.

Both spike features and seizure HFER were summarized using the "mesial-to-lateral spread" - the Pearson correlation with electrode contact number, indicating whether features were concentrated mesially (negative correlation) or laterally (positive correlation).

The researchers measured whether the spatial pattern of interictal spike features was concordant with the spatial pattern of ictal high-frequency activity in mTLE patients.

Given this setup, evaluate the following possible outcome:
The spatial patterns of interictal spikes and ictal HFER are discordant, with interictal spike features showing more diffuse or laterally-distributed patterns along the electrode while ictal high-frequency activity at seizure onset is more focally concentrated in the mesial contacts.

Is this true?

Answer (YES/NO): NO